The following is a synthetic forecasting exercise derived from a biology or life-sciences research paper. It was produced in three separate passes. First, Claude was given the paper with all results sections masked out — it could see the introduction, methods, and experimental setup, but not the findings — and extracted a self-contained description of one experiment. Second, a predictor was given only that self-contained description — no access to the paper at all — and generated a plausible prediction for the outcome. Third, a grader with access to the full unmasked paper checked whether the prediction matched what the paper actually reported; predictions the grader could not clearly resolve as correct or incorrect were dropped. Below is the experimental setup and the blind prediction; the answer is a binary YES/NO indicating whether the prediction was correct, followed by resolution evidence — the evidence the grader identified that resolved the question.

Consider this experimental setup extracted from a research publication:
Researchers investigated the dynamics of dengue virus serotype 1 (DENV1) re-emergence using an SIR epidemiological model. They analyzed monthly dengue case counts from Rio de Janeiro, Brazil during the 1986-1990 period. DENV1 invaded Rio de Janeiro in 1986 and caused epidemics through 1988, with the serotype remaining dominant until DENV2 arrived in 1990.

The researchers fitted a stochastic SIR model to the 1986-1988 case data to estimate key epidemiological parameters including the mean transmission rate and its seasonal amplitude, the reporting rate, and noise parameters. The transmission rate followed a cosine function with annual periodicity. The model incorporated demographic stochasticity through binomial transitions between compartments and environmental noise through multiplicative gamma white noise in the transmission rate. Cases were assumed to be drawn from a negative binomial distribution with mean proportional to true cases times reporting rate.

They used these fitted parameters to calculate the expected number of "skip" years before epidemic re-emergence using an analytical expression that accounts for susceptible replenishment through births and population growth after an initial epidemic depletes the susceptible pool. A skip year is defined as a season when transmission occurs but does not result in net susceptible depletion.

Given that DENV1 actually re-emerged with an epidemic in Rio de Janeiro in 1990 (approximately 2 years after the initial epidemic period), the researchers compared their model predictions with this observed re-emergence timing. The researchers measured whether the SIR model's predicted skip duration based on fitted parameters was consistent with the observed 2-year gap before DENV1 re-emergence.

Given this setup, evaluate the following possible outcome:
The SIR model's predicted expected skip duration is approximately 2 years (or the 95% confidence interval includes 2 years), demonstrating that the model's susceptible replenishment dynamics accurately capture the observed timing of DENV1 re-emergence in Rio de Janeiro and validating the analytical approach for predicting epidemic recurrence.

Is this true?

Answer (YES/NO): NO